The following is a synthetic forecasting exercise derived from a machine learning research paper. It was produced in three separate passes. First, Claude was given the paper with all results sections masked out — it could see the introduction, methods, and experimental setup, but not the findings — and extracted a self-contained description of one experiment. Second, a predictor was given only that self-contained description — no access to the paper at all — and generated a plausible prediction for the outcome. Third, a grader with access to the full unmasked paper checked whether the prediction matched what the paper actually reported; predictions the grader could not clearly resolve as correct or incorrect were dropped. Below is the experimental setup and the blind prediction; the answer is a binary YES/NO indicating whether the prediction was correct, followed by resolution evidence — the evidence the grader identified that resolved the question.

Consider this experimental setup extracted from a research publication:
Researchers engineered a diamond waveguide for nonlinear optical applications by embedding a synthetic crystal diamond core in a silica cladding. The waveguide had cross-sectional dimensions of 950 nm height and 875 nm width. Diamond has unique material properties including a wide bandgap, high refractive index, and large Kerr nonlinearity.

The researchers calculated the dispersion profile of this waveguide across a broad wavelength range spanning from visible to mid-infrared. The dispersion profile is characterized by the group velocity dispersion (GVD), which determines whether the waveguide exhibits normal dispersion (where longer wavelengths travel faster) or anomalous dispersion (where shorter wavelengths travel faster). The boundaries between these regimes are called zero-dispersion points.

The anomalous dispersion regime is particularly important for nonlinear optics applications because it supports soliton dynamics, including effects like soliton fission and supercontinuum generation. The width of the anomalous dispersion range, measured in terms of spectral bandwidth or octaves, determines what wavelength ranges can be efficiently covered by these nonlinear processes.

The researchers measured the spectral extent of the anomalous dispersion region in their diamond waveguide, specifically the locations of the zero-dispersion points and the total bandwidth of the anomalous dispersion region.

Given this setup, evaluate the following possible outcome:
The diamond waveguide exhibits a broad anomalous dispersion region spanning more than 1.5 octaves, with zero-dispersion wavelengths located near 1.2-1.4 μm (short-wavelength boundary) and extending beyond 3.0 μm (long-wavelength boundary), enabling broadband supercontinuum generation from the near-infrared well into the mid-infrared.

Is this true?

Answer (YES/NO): NO